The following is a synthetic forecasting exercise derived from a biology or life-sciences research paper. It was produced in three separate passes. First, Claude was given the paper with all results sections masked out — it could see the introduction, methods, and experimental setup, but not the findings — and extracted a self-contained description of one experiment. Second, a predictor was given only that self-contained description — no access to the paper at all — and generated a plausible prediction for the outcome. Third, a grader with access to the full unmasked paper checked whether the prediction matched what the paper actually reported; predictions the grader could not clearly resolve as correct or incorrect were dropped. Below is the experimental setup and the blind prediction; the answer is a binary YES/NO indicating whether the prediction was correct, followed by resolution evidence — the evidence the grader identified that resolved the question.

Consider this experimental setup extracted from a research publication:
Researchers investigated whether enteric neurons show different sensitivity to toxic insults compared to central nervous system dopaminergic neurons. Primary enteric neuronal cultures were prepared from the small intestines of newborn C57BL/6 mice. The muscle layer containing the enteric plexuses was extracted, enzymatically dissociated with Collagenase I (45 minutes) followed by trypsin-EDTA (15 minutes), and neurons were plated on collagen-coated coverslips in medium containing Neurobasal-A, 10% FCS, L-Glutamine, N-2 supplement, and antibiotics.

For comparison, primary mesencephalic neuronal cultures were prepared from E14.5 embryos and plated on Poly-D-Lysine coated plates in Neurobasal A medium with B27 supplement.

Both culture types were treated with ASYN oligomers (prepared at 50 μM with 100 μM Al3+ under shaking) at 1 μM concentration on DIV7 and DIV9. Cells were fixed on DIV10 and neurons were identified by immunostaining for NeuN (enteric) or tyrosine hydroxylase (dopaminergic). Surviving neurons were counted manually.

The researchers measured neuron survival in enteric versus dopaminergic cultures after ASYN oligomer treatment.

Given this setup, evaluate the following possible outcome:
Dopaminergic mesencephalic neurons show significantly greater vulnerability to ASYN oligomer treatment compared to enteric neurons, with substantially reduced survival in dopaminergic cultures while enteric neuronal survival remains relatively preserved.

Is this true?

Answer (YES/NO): YES